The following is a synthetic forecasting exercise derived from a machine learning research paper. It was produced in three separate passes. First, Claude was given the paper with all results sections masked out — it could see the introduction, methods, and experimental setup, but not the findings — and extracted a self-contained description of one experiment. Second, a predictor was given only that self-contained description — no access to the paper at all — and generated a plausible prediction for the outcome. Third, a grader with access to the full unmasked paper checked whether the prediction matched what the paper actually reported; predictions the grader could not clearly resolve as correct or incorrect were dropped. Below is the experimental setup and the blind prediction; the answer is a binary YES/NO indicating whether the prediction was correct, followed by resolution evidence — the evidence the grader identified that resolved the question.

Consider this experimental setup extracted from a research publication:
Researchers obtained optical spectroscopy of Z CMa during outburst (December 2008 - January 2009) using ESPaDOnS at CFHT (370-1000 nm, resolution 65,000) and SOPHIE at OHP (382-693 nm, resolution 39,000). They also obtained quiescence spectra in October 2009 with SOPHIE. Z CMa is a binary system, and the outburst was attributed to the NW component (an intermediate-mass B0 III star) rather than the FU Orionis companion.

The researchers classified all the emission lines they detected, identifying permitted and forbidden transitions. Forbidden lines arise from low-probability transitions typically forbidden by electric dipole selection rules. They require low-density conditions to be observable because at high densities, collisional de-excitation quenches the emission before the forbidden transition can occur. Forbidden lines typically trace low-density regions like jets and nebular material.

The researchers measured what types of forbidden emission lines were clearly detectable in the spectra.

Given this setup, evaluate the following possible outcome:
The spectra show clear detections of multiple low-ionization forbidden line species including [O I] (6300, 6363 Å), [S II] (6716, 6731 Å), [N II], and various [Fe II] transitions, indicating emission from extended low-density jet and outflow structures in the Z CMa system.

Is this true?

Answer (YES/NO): NO